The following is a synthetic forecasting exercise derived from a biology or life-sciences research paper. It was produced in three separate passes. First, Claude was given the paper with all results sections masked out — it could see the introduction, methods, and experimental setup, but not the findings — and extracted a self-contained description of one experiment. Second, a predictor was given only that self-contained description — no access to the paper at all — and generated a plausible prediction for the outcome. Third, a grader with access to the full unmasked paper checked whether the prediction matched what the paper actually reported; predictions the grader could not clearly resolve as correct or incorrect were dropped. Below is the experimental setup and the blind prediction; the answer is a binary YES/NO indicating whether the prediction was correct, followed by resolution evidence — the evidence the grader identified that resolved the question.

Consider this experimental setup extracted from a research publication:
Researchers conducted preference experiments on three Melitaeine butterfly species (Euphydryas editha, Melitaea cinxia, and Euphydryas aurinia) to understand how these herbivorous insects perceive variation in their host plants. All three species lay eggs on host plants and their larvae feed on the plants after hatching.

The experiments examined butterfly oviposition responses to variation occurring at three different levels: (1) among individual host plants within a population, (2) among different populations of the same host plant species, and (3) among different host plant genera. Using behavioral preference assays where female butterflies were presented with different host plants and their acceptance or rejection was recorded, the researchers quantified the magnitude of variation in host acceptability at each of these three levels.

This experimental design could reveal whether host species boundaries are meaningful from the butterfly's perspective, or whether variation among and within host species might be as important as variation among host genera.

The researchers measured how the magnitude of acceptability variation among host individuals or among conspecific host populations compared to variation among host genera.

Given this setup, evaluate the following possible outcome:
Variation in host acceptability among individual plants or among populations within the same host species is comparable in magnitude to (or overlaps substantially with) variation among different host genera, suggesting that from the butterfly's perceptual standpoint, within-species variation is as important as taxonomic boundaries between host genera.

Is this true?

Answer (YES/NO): YES